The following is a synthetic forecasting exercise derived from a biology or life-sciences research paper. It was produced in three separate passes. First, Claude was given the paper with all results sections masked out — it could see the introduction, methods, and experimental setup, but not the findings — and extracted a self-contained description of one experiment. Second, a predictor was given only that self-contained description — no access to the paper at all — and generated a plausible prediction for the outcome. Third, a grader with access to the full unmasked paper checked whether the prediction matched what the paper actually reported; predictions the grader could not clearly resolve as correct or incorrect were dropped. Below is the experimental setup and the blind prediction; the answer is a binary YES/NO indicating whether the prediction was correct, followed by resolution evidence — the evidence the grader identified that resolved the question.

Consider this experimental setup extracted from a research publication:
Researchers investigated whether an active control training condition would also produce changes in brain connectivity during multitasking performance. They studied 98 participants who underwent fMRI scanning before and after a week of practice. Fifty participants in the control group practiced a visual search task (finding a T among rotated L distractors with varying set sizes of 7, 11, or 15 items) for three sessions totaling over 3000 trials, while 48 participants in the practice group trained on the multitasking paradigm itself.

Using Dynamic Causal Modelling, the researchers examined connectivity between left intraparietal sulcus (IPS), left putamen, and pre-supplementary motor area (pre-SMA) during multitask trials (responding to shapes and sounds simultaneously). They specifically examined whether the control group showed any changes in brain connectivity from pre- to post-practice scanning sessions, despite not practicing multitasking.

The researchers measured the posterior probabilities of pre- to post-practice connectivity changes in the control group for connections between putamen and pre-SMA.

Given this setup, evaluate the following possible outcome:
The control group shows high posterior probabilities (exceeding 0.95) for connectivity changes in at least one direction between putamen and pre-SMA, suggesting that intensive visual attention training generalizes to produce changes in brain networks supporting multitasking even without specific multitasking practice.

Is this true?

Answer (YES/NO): YES